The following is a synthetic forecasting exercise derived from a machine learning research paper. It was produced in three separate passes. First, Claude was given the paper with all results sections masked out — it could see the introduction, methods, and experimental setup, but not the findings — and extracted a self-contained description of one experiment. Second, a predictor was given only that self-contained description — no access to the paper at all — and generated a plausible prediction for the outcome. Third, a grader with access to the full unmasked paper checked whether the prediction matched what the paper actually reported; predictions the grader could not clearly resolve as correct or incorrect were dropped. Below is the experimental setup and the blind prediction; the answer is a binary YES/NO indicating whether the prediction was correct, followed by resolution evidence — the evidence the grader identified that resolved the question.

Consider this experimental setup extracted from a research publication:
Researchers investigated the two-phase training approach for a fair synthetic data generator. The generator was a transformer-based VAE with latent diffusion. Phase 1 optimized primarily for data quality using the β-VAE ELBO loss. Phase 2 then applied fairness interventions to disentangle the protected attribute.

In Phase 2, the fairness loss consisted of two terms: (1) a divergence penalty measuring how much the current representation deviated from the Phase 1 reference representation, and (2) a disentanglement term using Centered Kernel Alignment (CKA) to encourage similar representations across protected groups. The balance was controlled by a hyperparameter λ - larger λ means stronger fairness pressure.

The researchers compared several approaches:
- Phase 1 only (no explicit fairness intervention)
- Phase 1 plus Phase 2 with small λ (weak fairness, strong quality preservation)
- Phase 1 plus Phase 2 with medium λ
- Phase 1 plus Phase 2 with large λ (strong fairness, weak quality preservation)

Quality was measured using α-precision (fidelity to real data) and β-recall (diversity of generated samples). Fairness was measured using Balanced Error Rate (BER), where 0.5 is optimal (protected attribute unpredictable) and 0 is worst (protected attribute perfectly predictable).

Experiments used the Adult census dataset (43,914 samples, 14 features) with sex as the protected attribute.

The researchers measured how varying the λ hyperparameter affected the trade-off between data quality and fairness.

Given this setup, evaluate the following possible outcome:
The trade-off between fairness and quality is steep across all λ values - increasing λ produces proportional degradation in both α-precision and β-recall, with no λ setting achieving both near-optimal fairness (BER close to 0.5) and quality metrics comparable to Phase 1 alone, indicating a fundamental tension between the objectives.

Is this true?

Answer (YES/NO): NO